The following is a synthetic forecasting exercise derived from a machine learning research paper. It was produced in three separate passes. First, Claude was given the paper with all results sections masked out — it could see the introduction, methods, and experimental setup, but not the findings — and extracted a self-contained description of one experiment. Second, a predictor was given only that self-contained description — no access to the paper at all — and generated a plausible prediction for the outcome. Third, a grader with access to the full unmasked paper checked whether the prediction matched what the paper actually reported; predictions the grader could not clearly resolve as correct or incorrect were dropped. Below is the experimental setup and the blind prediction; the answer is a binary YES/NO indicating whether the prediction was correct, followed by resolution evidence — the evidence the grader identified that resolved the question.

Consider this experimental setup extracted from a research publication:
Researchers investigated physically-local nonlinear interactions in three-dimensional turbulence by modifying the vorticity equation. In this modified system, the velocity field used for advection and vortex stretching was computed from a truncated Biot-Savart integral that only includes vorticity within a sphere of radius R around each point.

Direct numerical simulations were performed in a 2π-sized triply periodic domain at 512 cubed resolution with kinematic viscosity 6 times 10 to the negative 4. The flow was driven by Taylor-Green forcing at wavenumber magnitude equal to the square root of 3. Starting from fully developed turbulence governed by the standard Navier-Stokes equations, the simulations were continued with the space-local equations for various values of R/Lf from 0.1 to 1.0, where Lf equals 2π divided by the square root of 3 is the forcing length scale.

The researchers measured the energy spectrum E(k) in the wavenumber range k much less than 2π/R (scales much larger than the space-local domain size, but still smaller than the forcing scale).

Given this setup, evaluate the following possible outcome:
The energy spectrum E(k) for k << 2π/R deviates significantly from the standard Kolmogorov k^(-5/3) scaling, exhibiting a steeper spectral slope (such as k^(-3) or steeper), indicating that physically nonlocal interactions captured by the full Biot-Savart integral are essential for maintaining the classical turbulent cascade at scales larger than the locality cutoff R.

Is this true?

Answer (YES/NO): YES